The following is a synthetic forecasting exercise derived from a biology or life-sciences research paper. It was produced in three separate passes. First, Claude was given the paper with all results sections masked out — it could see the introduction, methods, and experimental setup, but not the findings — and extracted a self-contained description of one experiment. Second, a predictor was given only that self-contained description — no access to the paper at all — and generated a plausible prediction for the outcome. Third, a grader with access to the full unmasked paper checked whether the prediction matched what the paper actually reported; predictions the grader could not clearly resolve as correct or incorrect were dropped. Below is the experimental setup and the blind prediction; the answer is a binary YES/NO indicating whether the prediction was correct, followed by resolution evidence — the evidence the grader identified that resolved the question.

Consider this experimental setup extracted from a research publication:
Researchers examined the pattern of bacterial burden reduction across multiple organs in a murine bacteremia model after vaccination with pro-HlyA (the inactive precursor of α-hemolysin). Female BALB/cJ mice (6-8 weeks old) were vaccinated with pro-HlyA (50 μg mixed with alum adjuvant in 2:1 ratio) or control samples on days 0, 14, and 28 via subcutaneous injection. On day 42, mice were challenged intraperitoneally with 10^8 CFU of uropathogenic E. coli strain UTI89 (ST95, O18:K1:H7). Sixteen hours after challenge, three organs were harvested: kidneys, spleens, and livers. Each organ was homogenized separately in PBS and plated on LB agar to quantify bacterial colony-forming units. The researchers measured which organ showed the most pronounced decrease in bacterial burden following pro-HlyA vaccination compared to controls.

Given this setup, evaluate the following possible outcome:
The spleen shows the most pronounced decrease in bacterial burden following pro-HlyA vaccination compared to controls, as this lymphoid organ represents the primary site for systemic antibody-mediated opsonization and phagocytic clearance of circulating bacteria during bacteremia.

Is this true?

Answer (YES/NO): NO